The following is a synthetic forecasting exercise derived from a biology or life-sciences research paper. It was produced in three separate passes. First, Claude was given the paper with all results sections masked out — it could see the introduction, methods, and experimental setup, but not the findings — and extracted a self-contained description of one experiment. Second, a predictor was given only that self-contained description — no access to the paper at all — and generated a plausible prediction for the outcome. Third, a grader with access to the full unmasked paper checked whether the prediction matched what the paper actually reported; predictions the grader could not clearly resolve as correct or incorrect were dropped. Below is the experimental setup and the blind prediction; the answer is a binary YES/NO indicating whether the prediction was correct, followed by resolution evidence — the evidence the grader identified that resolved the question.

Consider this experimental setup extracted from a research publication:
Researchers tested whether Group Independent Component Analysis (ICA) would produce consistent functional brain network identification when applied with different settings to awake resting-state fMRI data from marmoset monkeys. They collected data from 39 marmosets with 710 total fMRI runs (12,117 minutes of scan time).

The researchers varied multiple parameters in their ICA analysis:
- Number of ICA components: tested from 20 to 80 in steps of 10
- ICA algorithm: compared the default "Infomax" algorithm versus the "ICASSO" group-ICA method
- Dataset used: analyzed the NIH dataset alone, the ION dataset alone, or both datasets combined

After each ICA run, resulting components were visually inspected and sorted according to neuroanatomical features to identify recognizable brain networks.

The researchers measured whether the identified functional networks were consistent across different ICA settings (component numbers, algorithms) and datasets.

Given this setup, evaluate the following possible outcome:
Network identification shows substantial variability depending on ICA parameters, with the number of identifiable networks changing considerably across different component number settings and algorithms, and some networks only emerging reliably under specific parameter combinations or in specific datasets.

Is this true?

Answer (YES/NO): NO